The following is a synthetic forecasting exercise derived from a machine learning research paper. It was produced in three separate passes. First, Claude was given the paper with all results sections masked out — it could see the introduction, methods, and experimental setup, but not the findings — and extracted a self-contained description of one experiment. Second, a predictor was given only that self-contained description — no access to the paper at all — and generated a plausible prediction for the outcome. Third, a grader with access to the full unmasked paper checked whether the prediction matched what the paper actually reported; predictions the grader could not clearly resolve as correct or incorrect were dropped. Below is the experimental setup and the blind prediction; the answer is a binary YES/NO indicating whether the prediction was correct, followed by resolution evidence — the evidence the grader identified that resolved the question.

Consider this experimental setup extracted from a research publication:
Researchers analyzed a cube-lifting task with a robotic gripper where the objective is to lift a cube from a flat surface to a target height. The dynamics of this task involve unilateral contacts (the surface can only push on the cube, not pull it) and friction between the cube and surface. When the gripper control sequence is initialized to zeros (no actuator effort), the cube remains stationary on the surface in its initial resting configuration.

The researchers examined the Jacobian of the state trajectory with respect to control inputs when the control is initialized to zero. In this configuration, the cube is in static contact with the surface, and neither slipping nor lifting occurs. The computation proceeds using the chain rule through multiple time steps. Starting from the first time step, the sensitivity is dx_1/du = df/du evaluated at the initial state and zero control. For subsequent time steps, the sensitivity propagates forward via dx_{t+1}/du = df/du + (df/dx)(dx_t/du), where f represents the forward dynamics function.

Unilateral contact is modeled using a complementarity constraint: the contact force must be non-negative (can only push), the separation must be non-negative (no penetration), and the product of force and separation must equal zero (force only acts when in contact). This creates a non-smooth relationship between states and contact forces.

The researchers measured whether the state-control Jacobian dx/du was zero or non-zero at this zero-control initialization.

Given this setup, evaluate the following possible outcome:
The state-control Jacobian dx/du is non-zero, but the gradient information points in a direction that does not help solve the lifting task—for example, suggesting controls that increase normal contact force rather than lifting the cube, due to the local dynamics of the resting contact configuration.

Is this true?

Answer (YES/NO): NO